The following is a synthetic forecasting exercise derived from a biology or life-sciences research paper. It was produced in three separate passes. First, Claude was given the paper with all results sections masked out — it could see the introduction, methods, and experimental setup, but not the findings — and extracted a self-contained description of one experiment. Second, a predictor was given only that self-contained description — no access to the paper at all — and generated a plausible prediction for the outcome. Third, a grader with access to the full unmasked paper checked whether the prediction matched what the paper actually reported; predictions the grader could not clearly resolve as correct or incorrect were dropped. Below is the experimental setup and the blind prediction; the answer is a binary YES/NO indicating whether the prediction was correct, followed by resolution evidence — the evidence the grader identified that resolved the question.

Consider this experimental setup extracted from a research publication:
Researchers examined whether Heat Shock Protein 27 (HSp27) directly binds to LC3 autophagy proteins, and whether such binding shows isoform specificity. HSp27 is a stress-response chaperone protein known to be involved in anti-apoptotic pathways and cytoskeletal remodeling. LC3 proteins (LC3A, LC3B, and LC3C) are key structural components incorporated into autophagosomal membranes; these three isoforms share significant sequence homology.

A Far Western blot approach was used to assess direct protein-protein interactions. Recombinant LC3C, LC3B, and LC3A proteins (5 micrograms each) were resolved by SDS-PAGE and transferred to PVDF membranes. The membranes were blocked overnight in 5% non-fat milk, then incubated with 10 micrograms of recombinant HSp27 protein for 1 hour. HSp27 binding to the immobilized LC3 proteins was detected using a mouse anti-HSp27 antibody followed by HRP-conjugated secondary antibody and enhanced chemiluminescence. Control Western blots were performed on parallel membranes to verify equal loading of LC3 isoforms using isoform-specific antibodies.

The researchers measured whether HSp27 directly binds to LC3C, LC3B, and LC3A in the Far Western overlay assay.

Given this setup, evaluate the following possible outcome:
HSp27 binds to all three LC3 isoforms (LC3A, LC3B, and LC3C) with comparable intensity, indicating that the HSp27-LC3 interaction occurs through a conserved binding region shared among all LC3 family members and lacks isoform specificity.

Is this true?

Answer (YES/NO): NO